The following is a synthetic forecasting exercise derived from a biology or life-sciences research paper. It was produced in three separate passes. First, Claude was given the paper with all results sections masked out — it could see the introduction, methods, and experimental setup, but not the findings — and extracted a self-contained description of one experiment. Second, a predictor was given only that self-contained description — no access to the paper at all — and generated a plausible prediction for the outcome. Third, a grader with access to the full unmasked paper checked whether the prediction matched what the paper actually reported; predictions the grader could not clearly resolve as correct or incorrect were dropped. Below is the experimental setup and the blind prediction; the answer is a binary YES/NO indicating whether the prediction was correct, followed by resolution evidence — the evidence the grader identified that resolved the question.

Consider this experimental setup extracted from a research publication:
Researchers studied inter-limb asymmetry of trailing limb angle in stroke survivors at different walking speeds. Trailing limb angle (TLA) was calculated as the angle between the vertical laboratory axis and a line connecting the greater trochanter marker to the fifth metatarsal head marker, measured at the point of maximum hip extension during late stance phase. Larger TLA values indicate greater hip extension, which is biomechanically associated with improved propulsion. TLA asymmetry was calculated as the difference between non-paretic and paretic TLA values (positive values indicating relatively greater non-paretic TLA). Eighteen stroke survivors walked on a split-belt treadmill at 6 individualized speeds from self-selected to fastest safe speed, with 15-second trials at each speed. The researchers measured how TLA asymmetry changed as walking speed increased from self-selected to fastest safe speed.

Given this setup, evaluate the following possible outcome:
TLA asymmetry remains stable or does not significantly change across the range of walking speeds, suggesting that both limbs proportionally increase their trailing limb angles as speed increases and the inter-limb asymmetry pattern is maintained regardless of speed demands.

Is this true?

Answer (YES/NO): NO